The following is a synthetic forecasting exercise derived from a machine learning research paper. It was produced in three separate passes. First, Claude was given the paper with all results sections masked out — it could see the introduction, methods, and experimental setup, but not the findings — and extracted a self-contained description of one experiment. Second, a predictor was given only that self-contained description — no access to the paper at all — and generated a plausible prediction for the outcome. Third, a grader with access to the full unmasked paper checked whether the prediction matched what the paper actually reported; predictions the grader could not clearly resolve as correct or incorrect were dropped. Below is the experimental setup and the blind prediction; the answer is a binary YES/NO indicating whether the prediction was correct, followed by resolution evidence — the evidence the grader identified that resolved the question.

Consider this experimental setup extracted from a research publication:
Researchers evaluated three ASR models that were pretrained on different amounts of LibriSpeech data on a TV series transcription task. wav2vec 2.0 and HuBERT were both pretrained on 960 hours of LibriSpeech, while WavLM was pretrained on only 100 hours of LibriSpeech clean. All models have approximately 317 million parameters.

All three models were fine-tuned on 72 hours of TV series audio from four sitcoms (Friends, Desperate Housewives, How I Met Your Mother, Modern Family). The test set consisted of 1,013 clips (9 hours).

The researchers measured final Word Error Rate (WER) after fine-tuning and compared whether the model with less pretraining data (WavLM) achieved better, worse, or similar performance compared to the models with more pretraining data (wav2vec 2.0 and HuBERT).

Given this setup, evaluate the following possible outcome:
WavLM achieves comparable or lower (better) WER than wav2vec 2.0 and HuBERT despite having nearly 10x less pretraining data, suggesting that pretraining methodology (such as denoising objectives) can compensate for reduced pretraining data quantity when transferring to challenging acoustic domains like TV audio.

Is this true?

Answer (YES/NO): YES